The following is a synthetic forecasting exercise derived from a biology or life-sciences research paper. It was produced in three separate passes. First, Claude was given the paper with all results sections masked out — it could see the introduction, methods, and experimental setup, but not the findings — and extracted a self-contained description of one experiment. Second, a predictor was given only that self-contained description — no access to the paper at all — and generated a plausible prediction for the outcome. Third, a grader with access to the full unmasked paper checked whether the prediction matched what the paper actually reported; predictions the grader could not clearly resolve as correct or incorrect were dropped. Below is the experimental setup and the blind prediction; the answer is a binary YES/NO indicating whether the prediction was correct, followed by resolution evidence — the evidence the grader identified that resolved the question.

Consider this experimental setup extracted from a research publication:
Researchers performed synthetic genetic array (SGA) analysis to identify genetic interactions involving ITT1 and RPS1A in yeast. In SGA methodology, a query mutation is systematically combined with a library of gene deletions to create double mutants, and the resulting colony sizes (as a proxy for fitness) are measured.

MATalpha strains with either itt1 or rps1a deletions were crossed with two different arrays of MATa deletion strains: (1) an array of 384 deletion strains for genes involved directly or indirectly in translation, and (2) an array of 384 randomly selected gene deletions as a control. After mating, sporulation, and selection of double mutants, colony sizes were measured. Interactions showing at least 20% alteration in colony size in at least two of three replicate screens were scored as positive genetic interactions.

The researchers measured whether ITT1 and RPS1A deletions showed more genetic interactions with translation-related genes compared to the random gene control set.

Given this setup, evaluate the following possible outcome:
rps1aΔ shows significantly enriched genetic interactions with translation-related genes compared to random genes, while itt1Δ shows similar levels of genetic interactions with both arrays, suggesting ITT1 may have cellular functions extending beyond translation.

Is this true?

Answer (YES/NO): NO